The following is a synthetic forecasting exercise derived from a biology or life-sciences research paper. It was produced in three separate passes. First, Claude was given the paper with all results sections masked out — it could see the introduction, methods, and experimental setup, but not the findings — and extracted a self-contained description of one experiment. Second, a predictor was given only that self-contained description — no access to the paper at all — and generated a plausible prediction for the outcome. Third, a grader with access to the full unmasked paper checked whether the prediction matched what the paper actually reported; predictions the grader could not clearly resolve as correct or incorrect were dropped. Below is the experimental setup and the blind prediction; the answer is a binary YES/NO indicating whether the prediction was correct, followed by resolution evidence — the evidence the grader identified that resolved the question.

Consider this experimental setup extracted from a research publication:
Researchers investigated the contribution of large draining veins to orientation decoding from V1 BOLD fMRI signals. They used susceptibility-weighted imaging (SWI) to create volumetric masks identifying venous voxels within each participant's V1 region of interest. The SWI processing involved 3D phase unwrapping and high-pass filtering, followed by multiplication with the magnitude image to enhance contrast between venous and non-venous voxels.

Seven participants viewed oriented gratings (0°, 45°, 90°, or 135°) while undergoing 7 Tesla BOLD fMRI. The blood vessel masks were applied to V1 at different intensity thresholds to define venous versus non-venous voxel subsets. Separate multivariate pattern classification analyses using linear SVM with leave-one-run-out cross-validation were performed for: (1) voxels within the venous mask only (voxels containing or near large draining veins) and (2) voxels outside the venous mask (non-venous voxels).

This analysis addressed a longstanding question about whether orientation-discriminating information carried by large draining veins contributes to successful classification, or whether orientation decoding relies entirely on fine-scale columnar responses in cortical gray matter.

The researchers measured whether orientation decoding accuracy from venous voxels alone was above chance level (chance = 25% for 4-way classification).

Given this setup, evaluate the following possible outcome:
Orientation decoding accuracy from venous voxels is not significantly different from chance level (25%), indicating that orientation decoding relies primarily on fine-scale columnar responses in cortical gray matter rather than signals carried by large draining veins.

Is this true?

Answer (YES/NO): NO